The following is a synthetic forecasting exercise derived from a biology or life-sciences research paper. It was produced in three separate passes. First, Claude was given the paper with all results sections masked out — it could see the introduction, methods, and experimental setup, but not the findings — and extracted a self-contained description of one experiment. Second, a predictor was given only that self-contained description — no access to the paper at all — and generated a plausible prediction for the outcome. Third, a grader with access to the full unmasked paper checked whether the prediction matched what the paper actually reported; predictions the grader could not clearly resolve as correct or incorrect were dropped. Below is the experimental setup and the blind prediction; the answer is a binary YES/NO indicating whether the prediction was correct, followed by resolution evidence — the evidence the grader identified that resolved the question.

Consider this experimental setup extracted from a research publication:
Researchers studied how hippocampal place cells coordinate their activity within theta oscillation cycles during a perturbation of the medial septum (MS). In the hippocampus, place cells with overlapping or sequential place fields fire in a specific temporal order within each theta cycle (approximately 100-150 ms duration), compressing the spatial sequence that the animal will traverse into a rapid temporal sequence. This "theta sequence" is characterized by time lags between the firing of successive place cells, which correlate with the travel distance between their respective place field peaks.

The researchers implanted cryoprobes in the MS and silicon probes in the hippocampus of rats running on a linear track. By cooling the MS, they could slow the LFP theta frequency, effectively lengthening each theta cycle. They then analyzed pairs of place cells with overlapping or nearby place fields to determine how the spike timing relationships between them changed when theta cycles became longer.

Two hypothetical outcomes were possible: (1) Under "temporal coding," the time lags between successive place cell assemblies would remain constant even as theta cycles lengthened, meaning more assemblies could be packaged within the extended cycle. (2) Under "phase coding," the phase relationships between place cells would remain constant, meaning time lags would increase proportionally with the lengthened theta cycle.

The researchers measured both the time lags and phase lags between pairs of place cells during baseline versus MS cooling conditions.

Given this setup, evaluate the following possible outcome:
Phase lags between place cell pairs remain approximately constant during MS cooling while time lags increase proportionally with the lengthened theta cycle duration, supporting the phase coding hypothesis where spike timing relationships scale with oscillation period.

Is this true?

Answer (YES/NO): YES